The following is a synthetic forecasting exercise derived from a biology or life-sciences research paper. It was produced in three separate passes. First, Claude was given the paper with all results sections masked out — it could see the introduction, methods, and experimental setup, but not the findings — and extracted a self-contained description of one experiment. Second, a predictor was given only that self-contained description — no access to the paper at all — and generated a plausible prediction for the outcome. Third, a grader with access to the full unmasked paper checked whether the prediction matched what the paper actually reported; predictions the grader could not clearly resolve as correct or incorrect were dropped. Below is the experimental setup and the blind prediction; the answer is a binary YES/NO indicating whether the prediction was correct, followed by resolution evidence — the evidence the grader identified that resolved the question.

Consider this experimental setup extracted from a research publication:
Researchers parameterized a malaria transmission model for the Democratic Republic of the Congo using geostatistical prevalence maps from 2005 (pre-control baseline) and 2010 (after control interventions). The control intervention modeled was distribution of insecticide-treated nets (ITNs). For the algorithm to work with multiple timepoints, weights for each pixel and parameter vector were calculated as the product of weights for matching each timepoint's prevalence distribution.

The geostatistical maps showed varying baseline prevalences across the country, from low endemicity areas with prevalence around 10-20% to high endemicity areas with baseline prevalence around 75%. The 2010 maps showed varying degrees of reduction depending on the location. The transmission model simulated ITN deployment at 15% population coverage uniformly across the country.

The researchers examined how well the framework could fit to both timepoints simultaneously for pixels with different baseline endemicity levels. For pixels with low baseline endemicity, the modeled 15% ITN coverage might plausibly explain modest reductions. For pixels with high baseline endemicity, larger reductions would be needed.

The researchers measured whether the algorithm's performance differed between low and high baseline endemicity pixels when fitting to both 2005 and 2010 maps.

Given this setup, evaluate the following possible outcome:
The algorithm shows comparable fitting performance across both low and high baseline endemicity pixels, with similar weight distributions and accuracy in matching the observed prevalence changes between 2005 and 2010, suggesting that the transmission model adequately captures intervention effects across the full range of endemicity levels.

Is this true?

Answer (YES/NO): NO